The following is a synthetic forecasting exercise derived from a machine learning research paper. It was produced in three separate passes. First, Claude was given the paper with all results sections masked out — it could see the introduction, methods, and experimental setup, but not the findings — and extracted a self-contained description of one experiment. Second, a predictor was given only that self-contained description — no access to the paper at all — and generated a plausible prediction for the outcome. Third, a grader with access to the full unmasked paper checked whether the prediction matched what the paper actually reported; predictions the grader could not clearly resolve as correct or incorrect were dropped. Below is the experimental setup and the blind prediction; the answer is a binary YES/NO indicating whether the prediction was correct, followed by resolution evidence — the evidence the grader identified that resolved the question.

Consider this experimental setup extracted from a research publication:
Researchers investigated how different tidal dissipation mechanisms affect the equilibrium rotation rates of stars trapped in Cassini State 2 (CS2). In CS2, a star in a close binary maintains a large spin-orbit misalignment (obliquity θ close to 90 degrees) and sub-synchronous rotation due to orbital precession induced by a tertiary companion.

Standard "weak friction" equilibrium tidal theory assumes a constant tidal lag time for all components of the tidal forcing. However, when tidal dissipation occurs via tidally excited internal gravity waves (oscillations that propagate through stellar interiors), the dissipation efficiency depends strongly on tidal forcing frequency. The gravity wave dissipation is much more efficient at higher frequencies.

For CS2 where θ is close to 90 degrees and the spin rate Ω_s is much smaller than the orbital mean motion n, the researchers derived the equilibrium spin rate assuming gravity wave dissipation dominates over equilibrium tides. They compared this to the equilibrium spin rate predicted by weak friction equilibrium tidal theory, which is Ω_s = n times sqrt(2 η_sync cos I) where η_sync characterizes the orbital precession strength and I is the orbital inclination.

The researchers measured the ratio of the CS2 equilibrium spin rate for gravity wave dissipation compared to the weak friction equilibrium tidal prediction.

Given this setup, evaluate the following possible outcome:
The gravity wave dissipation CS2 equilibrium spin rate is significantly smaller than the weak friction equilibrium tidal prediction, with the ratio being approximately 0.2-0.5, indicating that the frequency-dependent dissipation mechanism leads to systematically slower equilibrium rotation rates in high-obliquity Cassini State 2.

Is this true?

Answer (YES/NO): NO